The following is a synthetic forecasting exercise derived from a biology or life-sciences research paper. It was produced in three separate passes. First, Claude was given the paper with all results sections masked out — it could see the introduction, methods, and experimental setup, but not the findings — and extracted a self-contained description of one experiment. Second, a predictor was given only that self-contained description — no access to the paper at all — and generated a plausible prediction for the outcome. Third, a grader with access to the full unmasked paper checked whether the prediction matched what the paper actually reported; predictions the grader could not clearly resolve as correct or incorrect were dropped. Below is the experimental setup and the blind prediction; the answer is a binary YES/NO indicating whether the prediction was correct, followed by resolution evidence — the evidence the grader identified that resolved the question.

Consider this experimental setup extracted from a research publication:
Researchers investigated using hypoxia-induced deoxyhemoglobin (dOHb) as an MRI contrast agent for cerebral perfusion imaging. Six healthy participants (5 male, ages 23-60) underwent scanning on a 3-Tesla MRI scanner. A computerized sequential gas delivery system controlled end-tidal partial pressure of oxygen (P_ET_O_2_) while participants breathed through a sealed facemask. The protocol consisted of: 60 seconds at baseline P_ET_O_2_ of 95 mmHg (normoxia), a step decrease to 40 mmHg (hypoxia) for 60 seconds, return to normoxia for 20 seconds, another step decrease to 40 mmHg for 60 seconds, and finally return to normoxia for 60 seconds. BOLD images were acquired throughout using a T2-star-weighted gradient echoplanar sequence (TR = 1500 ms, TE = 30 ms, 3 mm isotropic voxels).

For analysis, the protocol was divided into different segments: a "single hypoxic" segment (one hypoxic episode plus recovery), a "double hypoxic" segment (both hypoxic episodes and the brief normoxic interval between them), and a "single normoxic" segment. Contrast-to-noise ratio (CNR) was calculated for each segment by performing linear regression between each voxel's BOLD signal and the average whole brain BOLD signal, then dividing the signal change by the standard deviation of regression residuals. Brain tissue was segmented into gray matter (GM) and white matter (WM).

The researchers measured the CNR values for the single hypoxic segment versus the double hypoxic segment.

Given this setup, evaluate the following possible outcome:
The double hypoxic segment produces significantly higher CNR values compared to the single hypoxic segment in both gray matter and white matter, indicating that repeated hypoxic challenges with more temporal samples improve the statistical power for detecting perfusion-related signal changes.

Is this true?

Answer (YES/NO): NO